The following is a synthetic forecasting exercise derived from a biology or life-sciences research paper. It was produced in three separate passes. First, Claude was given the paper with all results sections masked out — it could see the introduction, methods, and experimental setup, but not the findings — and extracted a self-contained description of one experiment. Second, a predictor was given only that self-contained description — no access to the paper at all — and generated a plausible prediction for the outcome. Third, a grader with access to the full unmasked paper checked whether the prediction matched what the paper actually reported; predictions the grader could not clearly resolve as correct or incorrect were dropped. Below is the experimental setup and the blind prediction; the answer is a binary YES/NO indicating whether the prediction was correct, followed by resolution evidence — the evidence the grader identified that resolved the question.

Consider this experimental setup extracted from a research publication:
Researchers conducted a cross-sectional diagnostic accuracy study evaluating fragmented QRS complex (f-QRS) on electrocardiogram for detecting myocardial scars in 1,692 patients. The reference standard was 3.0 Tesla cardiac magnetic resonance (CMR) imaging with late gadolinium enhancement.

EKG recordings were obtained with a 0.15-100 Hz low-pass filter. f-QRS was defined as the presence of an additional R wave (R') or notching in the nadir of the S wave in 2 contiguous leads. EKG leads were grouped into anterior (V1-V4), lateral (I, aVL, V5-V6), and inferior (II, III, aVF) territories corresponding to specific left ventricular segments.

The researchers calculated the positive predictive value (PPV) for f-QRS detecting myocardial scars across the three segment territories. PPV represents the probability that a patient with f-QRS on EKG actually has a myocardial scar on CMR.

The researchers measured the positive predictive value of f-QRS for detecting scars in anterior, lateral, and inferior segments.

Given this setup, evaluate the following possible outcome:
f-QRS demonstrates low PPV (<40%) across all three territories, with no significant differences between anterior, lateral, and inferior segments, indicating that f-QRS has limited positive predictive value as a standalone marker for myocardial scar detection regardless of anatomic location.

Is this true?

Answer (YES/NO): NO